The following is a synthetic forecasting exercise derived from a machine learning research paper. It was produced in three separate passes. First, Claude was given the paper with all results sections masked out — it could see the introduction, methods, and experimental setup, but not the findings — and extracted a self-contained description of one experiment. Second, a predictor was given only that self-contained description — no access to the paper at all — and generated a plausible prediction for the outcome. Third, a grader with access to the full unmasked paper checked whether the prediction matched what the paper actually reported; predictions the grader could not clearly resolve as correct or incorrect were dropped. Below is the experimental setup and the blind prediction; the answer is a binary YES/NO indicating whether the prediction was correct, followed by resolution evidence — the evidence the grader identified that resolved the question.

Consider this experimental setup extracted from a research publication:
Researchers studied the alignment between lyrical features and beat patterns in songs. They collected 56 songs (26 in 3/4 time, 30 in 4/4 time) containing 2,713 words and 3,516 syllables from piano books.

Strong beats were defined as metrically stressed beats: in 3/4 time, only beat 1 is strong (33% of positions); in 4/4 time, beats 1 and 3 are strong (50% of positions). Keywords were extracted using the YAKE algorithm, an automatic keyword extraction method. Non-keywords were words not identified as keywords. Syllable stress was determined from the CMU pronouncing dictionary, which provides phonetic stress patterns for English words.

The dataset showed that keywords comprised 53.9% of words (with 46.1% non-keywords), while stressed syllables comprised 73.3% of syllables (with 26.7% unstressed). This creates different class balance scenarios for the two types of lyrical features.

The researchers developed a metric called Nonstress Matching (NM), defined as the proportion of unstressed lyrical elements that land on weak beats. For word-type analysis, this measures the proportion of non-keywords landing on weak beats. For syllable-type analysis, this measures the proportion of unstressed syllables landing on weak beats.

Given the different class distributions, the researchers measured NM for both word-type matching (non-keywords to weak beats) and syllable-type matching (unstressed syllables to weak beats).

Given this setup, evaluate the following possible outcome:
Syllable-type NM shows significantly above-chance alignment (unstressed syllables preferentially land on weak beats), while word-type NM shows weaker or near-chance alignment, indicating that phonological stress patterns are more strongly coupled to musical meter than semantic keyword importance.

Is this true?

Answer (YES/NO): NO